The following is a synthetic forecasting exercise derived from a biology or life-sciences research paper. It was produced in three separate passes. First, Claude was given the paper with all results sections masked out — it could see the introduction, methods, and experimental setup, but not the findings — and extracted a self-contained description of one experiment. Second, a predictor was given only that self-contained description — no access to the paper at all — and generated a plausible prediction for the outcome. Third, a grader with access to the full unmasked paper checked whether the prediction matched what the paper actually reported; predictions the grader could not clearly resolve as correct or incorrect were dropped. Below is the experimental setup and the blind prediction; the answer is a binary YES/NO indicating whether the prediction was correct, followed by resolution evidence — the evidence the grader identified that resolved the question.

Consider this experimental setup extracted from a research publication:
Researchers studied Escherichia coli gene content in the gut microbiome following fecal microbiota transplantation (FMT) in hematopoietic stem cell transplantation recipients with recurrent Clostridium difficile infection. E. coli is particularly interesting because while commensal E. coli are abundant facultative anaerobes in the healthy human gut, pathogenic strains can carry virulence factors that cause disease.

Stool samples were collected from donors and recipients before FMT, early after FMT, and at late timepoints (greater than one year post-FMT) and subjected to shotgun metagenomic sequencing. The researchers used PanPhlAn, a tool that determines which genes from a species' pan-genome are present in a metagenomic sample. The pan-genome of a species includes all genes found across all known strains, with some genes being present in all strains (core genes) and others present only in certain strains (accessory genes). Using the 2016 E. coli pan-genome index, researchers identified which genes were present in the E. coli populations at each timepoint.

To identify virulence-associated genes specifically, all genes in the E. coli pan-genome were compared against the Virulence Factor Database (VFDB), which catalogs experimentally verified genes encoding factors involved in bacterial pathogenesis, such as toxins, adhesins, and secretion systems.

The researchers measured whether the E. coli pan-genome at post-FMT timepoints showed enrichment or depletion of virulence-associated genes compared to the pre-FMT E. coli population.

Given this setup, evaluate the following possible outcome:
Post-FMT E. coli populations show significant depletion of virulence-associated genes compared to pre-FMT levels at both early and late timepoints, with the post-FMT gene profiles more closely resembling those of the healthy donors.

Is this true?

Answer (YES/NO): NO